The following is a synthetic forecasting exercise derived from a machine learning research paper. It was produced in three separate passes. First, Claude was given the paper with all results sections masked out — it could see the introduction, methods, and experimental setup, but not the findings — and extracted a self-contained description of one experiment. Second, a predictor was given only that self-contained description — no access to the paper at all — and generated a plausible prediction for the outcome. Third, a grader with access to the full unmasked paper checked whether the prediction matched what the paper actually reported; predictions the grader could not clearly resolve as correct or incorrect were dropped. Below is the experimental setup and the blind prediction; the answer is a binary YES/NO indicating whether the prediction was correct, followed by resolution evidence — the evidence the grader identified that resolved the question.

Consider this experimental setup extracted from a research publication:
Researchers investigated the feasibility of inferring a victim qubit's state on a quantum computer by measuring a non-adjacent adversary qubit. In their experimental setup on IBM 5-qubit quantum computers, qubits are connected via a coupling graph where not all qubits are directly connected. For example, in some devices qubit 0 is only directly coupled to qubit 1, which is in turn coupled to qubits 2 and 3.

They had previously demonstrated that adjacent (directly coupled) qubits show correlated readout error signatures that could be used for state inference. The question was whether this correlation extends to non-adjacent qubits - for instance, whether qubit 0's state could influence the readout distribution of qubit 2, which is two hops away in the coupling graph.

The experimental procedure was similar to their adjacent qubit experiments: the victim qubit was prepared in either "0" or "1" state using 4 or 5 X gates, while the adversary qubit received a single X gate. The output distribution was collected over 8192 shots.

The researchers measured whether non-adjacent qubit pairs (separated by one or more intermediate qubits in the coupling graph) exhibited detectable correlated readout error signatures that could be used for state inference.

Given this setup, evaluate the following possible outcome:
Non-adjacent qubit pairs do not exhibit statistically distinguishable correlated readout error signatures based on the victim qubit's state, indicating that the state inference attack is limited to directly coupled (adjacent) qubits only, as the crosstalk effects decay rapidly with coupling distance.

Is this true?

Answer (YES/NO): NO